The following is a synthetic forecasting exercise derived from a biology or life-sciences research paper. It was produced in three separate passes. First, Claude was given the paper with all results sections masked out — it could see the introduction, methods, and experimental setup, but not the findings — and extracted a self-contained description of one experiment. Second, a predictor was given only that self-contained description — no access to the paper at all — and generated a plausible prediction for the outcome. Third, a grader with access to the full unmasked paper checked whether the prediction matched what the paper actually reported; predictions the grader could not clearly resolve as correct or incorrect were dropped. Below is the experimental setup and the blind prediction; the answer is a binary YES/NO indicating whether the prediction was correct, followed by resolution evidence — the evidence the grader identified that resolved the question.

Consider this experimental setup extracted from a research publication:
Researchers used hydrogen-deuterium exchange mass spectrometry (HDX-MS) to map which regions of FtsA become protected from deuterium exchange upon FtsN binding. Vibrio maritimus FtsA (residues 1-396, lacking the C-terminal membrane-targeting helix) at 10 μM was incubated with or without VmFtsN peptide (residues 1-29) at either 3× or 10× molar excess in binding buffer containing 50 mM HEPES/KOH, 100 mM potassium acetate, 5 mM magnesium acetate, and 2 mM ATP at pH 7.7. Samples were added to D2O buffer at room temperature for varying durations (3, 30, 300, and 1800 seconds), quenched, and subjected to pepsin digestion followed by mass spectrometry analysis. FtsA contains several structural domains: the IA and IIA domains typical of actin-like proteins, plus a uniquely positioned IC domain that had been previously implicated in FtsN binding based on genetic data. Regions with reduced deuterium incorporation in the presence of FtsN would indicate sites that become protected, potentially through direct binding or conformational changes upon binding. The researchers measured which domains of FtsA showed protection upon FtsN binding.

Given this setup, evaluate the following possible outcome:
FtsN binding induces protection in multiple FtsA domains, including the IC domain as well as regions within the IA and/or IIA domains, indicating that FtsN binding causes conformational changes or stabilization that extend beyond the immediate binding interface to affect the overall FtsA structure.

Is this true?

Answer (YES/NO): NO